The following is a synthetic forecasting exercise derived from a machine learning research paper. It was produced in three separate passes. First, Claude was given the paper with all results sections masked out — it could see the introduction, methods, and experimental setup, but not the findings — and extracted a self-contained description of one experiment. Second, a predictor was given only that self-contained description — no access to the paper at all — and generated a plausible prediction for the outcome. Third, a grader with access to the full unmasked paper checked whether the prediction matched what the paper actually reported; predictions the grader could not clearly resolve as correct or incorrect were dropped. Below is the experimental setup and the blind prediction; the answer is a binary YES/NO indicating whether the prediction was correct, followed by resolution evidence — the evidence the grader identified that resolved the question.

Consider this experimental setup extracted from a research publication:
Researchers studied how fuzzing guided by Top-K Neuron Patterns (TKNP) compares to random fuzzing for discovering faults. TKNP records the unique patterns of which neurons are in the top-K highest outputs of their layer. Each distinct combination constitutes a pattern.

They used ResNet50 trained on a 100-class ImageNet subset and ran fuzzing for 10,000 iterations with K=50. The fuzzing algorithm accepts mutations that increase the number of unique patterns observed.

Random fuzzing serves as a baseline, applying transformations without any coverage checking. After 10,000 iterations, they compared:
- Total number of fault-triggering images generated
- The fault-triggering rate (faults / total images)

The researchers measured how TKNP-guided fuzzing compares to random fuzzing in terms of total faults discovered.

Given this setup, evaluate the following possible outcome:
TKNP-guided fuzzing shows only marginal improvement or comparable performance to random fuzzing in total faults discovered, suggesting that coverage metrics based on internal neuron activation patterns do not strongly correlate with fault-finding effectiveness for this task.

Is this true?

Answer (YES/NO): NO